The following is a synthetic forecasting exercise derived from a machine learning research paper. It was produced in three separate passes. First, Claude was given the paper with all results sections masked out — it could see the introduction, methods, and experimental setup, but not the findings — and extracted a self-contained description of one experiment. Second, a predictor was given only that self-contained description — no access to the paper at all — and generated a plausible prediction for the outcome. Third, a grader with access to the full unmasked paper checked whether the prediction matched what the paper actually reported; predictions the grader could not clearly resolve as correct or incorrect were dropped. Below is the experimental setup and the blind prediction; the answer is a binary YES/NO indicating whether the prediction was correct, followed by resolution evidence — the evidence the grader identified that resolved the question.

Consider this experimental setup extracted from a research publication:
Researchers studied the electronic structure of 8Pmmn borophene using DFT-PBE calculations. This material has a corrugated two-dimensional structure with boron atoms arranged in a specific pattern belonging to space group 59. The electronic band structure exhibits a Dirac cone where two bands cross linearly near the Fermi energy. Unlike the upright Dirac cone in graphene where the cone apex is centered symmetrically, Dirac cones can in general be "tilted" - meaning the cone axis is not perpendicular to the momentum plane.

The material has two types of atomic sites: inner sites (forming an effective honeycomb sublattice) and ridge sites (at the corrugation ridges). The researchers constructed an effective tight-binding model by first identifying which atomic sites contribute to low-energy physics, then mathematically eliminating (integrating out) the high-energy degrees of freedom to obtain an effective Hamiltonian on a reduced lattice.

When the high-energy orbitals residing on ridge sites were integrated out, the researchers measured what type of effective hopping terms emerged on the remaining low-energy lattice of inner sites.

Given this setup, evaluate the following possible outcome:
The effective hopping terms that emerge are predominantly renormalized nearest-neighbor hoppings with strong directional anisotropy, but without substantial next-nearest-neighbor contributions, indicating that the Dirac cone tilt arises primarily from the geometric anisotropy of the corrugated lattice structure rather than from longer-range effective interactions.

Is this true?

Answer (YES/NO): NO